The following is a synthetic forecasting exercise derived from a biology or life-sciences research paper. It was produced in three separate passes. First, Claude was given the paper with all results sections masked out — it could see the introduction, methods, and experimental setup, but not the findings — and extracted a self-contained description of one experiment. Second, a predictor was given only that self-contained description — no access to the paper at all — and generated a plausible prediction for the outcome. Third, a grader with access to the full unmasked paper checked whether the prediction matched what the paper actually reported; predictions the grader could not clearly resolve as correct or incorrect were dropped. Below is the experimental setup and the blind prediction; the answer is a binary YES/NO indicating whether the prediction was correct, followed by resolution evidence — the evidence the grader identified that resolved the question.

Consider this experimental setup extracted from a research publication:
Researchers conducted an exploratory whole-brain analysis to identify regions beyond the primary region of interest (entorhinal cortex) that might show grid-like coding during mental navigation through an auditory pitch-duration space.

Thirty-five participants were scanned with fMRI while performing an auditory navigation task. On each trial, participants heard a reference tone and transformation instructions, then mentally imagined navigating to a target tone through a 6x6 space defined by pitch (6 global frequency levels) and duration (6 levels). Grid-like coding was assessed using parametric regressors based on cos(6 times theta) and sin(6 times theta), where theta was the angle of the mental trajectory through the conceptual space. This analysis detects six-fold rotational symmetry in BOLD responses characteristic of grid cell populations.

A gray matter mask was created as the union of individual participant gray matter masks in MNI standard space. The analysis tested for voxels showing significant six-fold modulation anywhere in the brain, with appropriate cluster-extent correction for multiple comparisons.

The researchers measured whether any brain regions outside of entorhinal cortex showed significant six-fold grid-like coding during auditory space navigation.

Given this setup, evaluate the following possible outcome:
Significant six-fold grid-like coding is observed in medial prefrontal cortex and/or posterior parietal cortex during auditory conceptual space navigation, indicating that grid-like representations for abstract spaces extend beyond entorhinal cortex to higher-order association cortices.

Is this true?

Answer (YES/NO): YES